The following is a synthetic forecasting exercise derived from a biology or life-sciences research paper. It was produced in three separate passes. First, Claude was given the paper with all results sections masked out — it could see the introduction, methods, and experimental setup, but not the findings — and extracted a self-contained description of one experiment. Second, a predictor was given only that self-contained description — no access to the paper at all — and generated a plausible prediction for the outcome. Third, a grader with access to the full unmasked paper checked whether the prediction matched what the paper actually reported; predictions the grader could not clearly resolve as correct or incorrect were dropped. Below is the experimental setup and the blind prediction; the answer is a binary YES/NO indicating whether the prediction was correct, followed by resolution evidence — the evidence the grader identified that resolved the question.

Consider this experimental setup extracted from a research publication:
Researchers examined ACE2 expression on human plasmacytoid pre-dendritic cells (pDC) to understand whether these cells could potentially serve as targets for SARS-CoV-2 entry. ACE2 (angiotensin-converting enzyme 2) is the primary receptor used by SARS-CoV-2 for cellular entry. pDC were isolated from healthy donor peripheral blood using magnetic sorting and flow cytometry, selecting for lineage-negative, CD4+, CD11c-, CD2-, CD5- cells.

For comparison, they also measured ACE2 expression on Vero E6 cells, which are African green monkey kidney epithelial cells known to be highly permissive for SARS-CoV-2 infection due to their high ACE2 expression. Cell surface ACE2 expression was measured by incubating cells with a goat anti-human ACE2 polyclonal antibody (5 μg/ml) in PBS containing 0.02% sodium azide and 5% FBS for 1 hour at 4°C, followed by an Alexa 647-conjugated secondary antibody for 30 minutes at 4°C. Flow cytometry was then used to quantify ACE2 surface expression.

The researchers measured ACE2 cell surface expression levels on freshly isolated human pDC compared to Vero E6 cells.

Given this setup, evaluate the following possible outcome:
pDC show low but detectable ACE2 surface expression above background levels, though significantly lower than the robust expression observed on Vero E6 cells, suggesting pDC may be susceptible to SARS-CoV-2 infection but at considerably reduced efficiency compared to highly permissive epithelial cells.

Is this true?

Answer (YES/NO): NO